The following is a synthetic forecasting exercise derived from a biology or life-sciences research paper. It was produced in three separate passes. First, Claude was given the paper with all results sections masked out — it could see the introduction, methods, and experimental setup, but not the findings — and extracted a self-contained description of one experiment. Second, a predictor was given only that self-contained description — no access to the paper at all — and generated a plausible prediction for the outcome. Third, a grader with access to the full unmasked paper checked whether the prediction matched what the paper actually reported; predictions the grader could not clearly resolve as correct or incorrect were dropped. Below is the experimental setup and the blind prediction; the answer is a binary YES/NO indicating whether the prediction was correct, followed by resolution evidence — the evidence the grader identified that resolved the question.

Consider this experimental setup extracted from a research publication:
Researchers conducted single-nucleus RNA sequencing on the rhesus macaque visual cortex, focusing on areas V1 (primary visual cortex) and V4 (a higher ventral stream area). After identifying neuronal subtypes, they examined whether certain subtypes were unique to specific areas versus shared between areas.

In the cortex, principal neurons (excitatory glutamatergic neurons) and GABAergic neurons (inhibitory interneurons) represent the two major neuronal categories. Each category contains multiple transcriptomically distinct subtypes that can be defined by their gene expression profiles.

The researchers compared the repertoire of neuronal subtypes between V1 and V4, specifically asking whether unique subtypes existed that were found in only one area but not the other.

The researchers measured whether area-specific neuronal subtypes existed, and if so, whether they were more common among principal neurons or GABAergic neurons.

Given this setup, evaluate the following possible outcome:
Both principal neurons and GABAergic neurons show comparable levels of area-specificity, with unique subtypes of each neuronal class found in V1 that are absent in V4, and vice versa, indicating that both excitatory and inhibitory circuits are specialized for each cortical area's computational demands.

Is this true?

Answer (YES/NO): NO